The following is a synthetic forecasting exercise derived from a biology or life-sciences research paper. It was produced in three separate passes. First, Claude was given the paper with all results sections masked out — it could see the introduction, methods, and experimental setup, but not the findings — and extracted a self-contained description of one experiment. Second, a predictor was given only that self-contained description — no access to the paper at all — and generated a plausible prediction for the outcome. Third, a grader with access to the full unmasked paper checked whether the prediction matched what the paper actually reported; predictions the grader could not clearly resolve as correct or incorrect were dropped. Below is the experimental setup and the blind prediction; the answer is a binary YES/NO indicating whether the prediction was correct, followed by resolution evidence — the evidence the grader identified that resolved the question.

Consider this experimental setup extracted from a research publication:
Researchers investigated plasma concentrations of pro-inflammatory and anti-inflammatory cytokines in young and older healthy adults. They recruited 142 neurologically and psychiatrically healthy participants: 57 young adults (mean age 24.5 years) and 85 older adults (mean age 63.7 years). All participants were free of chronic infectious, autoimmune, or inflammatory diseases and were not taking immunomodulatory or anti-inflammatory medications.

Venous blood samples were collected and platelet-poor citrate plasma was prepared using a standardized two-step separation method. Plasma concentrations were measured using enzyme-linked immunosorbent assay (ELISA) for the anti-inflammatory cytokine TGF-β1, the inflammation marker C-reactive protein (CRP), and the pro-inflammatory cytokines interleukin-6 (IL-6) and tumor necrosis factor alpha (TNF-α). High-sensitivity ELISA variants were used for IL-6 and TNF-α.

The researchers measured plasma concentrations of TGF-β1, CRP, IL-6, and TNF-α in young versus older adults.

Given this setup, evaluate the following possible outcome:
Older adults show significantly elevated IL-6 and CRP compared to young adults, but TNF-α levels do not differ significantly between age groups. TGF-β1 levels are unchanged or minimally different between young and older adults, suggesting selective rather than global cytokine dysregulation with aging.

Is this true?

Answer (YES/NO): NO